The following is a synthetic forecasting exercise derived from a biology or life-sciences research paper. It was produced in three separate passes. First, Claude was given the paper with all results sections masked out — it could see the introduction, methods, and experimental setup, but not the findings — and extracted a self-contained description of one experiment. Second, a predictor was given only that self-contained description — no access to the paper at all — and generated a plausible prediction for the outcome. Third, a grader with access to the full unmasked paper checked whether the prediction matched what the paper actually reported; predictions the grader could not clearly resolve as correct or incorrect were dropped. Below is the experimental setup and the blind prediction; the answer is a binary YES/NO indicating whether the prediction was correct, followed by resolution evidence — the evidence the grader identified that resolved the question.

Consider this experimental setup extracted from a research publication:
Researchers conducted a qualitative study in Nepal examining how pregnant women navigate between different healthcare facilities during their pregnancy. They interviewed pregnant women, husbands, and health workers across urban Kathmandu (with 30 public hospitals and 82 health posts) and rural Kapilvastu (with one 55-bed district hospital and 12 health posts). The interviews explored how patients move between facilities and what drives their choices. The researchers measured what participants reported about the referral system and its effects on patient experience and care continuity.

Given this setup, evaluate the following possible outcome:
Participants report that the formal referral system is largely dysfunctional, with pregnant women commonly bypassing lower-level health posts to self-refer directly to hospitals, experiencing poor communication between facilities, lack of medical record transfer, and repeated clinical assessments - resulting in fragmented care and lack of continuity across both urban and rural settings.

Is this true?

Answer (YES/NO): NO